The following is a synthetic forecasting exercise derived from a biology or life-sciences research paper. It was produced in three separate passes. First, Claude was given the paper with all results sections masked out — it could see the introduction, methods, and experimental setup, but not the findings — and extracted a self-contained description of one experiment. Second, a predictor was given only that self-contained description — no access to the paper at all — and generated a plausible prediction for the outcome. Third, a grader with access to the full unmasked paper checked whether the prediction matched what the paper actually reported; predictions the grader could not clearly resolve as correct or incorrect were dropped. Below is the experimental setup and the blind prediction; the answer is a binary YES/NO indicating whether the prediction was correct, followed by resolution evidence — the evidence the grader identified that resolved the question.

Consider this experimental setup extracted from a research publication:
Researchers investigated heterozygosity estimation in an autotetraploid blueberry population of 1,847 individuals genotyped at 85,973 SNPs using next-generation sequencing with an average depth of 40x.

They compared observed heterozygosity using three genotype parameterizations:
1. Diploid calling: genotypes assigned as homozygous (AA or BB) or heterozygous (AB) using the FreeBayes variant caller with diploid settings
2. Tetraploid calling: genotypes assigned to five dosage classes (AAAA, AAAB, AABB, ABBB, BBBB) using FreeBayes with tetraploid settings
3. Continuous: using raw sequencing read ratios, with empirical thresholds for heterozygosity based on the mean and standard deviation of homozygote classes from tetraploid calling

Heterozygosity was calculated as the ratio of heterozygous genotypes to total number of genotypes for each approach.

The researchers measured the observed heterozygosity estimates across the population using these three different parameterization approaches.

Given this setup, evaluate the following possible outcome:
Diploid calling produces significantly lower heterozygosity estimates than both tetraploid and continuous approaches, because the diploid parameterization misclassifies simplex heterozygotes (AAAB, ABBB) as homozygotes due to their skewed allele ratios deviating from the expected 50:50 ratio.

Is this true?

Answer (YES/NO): YES